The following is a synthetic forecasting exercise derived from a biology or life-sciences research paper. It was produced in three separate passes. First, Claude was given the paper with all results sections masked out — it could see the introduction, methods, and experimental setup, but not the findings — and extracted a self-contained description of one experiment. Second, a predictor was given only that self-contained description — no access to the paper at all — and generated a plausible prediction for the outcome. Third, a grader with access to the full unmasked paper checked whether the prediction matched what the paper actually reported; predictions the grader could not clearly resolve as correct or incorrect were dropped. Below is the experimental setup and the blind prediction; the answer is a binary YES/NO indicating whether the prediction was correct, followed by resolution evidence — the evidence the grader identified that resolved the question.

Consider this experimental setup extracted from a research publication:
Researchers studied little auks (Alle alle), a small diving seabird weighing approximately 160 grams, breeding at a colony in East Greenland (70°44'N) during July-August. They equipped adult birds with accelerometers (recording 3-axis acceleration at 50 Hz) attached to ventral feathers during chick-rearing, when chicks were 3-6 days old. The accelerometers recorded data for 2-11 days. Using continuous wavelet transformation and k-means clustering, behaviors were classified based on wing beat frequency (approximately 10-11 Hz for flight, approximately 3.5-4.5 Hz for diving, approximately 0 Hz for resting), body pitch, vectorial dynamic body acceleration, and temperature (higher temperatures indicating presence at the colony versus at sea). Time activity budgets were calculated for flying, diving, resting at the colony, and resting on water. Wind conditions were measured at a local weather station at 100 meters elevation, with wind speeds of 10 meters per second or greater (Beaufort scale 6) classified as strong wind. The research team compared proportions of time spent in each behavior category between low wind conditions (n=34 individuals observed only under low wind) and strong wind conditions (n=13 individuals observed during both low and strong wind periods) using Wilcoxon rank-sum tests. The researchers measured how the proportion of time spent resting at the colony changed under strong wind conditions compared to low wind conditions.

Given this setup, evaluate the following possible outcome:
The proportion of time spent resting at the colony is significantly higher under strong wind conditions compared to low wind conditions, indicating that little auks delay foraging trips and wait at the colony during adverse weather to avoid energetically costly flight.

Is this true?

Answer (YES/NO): NO